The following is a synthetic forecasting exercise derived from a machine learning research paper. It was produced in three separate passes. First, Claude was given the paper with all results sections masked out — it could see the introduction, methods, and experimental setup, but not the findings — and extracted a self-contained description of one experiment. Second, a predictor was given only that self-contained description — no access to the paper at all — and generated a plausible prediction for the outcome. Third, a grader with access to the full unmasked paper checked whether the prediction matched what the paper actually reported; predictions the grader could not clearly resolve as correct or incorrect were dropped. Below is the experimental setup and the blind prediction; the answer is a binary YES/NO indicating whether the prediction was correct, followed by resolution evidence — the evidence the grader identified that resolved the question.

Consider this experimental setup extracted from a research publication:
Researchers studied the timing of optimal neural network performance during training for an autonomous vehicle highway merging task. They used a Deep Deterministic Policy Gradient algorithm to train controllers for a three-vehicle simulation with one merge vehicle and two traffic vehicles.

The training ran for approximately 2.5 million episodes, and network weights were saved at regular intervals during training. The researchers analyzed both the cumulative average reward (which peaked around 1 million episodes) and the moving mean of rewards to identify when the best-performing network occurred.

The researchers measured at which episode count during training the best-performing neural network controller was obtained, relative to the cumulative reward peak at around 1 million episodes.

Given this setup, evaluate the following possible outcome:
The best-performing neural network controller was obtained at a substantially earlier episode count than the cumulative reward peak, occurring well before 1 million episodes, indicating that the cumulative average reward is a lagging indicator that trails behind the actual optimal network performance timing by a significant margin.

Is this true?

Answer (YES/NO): YES